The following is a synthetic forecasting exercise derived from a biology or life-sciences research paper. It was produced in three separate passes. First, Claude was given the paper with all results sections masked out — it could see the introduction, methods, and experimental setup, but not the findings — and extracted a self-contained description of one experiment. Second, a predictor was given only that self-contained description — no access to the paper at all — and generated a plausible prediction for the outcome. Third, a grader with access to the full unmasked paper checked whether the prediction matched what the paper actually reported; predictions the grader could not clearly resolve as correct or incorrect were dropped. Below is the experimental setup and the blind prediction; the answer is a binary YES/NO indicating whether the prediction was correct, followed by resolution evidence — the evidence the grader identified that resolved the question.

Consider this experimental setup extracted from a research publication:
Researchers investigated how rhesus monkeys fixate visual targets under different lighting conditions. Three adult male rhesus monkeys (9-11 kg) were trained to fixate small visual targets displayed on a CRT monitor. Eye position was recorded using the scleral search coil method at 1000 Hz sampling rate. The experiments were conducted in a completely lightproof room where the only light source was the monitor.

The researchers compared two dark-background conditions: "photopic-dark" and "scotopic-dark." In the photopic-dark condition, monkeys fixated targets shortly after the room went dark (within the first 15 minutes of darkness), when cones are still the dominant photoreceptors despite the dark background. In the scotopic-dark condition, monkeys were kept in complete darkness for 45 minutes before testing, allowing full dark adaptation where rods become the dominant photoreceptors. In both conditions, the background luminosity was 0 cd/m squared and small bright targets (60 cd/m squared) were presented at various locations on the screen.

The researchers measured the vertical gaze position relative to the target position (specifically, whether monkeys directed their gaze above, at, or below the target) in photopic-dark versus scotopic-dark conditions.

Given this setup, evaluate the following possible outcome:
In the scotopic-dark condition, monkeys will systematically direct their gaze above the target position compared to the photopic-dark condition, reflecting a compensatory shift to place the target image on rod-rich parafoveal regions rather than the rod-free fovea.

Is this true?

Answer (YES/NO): YES